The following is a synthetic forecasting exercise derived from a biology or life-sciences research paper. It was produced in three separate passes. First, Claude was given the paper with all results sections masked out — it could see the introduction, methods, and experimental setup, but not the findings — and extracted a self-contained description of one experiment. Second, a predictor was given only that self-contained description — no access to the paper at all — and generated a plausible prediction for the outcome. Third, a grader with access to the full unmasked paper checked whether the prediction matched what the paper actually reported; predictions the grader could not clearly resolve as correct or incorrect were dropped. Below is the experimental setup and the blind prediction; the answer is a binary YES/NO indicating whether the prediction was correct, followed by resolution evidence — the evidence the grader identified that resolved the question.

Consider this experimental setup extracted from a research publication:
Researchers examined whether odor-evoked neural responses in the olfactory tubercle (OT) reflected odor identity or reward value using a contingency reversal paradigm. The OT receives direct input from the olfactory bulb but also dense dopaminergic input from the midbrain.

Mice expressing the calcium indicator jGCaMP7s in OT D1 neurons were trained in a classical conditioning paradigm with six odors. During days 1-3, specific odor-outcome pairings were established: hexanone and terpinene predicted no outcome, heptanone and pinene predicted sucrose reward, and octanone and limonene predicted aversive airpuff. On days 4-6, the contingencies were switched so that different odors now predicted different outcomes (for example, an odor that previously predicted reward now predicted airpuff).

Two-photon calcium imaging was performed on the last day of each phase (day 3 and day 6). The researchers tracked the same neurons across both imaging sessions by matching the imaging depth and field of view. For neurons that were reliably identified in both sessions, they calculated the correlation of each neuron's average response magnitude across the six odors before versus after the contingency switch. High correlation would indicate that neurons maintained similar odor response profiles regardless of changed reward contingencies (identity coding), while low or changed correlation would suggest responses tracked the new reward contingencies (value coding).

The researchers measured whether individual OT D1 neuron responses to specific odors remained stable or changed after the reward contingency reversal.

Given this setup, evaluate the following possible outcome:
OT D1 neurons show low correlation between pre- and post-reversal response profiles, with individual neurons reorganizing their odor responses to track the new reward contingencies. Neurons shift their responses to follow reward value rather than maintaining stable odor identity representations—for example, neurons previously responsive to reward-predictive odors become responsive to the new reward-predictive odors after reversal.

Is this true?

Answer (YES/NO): NO